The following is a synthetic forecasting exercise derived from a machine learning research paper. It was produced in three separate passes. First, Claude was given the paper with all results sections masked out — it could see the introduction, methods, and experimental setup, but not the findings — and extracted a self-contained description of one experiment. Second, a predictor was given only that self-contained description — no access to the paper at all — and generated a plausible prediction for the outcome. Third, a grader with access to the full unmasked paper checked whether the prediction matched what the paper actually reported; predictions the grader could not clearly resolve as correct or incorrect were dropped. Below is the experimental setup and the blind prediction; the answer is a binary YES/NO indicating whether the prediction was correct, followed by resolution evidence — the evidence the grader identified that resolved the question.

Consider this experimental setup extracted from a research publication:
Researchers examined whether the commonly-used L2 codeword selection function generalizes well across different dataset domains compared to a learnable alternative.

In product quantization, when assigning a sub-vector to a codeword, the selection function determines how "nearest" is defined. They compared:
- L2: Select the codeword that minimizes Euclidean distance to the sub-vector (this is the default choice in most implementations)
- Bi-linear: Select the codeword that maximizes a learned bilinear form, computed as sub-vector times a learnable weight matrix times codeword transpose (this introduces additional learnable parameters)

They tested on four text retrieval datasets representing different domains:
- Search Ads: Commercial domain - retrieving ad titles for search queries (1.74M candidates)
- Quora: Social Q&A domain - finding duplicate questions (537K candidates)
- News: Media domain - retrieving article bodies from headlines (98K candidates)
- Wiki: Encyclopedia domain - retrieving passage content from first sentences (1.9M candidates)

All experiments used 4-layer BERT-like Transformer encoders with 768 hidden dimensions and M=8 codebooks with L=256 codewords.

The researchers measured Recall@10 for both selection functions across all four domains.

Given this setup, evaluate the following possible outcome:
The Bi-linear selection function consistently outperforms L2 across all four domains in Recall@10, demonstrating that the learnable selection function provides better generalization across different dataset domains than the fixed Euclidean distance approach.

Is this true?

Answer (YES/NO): NO